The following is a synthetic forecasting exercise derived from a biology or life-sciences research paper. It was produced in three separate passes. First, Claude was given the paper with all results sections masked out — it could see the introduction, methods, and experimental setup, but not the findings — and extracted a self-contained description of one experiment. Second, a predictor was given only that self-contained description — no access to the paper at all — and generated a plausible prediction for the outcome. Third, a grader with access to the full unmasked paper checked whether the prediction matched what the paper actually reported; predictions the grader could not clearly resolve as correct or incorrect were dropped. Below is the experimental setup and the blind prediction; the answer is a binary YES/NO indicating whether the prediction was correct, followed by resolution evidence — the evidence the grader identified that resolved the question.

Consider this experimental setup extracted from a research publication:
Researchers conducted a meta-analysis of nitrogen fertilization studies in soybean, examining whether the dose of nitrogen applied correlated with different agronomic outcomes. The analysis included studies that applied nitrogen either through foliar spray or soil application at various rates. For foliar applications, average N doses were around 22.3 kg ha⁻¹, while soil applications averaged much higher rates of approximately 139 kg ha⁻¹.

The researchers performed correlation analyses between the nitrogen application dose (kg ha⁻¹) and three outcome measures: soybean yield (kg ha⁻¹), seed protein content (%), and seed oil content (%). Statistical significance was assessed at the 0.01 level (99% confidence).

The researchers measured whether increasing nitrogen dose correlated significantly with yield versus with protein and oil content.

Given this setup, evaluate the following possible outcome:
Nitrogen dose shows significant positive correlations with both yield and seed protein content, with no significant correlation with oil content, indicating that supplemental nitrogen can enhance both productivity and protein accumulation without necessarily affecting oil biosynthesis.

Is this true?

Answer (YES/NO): NO